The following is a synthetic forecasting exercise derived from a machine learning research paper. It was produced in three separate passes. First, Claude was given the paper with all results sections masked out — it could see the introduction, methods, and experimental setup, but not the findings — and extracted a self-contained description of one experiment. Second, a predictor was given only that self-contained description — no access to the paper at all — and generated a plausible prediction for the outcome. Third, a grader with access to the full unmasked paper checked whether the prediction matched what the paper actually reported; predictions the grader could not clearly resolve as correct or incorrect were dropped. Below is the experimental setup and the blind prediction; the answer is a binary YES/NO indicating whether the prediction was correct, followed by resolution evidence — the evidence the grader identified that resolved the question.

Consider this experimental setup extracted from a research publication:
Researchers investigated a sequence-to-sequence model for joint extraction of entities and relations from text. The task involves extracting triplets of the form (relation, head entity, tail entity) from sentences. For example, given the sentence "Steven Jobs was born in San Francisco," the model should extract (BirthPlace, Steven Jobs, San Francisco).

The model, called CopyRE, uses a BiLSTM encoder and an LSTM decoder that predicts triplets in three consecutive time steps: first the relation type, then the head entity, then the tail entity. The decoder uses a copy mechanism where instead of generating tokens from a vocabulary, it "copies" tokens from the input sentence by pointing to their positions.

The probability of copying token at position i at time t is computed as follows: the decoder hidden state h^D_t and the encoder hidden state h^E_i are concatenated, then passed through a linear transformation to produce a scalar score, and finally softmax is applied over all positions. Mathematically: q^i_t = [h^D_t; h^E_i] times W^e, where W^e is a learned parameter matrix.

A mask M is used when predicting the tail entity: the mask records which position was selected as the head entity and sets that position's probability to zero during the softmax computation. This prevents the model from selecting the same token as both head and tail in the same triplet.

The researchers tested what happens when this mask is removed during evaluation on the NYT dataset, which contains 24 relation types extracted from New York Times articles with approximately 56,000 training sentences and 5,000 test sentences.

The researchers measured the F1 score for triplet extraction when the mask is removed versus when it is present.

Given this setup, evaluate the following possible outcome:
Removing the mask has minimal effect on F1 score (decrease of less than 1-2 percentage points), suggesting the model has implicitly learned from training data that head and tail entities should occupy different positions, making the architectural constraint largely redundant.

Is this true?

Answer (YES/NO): NO